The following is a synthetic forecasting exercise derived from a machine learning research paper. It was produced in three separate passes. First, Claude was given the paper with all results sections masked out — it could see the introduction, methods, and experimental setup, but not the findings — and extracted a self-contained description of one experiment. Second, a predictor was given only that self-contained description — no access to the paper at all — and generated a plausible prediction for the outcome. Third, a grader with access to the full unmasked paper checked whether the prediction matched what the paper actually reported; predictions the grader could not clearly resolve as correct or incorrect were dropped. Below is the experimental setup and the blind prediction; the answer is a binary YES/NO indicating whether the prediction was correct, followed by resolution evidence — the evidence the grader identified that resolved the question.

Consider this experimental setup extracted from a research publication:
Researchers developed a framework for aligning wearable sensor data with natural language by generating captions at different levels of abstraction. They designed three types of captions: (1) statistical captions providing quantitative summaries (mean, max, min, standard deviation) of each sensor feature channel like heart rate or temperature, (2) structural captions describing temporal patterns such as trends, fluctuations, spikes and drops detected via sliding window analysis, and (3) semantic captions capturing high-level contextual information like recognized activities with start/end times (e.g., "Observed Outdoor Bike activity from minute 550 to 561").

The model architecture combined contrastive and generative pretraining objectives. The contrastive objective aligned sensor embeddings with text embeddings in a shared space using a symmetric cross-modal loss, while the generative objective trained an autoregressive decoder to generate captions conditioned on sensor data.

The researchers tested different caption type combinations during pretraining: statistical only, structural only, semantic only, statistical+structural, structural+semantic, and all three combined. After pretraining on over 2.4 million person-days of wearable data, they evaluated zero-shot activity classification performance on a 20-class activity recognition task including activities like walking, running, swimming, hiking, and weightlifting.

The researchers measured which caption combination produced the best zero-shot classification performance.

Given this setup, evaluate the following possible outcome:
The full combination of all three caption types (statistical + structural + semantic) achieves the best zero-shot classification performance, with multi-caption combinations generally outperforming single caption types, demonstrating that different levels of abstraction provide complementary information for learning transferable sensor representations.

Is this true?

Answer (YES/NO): NO